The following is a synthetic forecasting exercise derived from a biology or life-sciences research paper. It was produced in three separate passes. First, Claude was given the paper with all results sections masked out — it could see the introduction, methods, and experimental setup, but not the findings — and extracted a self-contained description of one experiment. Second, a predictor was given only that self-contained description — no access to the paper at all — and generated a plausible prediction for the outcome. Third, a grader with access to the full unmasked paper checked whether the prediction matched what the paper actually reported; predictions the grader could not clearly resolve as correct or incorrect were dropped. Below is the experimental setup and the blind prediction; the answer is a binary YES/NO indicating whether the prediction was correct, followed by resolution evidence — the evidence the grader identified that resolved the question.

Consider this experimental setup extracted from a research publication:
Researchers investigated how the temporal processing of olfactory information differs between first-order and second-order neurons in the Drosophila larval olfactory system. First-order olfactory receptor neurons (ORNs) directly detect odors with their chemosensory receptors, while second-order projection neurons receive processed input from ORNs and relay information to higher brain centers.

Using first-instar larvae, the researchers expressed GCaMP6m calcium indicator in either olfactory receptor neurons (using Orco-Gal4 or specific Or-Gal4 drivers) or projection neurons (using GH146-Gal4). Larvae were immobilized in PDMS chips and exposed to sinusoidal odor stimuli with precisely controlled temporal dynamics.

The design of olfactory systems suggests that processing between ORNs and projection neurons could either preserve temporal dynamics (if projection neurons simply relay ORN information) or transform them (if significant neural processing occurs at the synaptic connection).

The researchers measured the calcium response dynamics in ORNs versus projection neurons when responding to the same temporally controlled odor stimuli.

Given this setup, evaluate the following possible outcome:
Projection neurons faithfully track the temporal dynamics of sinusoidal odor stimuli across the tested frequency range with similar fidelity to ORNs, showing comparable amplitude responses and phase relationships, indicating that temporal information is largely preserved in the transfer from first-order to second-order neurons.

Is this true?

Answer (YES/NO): NO